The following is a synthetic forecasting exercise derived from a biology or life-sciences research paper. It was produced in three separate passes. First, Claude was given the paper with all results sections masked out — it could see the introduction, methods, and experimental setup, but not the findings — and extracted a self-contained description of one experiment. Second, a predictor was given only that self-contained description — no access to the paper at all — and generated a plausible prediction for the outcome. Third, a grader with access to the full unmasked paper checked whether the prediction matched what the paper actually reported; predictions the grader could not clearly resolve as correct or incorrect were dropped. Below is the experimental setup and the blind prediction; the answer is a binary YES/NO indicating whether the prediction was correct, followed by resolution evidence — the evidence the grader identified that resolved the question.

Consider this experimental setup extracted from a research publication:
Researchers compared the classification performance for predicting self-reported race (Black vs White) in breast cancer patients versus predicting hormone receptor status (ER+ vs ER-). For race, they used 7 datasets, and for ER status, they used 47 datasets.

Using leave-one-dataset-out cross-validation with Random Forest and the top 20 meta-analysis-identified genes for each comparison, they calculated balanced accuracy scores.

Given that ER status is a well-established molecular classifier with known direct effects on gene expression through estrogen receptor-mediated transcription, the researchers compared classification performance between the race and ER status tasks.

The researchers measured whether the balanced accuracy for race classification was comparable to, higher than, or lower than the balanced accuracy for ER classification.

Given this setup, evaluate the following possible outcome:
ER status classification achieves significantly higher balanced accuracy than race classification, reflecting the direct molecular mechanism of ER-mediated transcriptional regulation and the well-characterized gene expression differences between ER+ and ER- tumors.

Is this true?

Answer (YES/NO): YES